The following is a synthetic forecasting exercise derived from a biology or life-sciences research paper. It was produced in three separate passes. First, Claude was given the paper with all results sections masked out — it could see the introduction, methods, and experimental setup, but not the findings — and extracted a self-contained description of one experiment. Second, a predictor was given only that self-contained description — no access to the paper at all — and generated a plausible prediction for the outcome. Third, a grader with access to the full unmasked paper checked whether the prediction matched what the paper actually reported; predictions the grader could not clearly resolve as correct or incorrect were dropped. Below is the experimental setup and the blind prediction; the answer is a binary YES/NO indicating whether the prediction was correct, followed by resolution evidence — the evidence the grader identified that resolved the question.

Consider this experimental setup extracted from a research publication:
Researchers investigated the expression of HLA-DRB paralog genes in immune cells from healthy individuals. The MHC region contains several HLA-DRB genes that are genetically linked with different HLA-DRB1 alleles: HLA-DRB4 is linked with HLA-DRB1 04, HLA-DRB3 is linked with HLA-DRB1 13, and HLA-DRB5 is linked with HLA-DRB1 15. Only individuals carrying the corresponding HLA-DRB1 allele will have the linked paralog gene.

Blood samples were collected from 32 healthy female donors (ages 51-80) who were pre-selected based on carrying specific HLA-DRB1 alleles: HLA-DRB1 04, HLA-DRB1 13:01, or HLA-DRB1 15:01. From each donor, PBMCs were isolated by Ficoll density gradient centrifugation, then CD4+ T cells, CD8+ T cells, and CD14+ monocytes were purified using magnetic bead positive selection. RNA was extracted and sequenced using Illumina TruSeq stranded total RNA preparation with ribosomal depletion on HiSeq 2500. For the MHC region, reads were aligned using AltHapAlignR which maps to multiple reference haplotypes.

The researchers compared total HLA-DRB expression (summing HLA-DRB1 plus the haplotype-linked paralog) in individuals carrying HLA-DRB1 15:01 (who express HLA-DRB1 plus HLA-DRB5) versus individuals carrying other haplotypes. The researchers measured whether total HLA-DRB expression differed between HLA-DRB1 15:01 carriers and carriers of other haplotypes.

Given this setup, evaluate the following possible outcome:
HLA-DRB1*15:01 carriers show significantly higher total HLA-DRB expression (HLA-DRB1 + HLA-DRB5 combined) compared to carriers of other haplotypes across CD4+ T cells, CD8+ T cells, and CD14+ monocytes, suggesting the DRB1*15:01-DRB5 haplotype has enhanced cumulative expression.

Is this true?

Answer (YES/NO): NO